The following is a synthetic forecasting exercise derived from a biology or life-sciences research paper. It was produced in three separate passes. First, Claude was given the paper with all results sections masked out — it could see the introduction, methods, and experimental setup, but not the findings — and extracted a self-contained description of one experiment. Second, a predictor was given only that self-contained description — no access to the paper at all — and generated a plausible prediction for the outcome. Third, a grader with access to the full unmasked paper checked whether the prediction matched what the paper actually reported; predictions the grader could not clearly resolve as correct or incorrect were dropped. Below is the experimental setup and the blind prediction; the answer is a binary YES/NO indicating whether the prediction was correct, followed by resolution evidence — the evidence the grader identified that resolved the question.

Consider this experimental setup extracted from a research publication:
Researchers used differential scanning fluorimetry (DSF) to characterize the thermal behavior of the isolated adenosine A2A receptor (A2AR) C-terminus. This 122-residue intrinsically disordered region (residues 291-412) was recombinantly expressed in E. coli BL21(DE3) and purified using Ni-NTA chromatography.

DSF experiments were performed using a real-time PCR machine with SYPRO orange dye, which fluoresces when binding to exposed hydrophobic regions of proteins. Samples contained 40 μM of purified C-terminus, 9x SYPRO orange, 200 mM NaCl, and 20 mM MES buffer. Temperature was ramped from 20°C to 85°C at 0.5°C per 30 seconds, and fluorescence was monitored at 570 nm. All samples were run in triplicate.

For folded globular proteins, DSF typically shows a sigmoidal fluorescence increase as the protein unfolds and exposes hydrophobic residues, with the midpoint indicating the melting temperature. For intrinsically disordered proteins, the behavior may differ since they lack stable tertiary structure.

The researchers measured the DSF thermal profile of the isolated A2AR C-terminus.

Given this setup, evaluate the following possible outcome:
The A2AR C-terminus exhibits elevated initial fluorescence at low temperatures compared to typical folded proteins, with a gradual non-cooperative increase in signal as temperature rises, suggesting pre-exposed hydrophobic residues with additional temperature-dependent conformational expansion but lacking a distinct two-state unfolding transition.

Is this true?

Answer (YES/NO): NO